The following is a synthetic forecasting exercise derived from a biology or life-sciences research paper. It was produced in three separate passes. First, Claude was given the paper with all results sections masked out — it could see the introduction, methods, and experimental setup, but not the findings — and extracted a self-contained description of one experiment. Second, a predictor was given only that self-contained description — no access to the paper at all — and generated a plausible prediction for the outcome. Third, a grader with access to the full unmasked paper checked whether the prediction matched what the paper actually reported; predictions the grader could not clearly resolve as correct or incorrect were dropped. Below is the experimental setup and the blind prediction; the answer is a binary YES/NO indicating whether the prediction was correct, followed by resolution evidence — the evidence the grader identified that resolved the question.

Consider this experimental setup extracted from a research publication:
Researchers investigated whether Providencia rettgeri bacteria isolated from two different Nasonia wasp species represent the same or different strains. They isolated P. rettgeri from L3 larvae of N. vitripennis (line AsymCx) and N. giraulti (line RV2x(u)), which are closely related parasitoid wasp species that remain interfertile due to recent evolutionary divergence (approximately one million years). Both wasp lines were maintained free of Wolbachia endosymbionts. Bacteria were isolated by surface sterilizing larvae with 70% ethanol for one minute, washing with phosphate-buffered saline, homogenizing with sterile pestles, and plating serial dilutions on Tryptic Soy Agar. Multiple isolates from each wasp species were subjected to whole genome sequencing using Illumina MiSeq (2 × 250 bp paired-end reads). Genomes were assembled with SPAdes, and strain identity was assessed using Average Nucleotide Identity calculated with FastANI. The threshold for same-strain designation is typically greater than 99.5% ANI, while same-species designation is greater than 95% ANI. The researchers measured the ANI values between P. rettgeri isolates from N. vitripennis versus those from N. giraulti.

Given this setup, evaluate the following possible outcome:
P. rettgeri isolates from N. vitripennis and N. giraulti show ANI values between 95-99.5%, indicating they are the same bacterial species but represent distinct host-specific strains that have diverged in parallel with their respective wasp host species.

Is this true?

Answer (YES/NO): NO